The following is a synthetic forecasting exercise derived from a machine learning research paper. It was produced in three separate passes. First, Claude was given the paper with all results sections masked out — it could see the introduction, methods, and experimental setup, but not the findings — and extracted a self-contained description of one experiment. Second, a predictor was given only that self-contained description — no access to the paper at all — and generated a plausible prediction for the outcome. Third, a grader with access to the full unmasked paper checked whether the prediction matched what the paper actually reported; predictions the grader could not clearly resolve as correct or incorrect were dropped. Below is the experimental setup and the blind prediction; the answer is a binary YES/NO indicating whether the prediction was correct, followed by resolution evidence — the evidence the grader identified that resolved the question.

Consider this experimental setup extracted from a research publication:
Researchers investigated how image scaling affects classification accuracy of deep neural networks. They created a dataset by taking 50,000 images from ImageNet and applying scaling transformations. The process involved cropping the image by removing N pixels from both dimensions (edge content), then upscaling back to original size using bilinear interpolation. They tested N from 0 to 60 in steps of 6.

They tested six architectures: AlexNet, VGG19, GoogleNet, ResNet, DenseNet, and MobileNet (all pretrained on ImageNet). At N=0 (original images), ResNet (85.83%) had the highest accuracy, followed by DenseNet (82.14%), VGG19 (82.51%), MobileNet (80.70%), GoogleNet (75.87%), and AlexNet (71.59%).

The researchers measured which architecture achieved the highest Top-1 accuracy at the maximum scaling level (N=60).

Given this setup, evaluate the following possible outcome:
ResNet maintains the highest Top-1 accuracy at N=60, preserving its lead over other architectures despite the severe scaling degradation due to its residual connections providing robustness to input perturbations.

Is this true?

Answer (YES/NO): YES